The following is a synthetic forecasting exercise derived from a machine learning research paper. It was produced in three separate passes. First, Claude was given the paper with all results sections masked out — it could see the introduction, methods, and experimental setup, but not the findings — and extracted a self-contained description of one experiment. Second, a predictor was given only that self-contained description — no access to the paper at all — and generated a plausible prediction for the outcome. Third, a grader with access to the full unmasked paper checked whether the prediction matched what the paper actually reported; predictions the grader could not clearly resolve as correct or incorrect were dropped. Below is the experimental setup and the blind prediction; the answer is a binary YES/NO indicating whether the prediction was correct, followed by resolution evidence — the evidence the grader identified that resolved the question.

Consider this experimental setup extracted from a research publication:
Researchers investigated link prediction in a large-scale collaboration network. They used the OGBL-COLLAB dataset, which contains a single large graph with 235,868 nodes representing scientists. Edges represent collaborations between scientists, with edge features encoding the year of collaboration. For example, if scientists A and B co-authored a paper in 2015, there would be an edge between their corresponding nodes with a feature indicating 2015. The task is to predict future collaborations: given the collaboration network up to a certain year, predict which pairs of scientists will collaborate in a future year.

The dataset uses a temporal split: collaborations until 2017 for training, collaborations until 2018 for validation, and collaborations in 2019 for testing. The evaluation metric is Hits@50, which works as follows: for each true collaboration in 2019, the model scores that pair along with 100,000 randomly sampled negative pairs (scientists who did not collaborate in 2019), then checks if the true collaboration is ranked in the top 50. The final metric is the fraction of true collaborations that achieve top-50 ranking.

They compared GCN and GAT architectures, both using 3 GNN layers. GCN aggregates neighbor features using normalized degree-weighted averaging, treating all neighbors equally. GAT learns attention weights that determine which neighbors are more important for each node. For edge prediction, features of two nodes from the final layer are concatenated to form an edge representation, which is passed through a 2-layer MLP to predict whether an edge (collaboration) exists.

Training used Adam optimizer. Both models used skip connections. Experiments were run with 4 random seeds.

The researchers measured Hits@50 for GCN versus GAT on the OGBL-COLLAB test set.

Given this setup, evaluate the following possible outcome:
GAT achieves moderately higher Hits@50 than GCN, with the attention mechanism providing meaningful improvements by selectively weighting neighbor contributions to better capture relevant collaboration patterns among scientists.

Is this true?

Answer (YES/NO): NO